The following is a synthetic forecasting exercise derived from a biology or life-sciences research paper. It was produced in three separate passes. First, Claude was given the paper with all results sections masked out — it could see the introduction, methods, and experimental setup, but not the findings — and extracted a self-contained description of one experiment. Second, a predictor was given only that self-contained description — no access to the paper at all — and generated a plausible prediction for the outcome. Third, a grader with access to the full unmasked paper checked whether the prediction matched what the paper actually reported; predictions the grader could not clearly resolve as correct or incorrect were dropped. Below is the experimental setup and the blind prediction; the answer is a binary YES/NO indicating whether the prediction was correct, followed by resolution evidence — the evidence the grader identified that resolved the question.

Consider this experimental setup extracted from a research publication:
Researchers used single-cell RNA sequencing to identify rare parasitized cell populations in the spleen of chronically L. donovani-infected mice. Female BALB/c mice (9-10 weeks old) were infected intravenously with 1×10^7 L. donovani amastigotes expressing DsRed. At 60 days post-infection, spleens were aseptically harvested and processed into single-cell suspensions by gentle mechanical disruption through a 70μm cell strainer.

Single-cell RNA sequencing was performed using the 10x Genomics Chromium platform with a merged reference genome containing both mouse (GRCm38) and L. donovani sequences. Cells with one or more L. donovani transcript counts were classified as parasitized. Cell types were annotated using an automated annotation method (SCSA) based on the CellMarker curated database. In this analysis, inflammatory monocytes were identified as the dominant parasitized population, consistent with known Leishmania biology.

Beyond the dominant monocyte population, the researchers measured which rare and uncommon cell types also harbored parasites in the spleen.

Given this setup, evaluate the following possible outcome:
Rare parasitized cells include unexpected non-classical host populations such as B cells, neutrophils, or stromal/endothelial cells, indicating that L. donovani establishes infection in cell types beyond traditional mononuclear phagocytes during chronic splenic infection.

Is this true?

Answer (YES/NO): NO